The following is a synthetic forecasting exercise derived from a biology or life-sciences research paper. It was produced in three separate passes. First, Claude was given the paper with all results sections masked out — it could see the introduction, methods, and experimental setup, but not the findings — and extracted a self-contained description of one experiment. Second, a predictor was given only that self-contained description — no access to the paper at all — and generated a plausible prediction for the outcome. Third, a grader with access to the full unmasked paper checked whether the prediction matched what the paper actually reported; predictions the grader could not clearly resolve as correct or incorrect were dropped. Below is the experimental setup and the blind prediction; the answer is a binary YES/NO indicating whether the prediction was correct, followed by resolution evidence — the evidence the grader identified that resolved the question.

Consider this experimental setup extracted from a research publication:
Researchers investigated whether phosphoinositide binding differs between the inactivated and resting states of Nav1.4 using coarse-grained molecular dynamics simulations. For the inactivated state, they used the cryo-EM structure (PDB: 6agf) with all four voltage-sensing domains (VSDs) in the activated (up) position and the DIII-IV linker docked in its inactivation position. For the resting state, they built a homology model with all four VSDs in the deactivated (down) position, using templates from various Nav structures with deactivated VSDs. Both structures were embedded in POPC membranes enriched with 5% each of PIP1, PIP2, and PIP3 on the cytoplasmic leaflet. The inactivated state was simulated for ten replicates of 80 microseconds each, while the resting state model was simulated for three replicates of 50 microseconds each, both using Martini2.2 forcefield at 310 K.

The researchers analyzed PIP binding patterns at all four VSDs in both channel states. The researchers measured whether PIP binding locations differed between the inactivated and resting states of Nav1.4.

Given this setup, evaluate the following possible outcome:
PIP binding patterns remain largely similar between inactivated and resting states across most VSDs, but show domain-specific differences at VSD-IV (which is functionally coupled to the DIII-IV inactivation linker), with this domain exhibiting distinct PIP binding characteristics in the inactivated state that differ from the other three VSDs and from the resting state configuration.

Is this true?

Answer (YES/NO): NO